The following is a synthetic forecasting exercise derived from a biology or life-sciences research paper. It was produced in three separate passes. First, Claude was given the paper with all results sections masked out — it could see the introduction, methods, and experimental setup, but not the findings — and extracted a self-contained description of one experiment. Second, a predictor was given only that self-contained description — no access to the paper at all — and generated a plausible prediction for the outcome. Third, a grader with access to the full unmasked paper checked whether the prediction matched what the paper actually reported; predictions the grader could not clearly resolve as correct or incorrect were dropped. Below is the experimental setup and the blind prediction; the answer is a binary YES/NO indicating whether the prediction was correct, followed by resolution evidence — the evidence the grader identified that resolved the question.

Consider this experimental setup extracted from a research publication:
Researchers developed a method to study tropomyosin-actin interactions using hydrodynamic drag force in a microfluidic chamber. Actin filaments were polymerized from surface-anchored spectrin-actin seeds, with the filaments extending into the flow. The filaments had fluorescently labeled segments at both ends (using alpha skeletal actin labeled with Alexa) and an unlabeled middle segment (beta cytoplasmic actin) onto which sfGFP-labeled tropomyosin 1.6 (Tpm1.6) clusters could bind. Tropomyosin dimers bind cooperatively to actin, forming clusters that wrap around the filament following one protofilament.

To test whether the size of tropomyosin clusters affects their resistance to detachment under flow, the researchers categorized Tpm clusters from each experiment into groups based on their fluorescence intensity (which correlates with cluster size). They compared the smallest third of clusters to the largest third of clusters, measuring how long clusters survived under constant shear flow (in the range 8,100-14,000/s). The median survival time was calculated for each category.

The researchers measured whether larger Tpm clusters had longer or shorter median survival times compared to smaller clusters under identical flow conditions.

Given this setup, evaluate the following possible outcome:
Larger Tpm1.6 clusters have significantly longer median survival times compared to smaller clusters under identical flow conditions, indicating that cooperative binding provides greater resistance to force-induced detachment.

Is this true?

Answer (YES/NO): NO